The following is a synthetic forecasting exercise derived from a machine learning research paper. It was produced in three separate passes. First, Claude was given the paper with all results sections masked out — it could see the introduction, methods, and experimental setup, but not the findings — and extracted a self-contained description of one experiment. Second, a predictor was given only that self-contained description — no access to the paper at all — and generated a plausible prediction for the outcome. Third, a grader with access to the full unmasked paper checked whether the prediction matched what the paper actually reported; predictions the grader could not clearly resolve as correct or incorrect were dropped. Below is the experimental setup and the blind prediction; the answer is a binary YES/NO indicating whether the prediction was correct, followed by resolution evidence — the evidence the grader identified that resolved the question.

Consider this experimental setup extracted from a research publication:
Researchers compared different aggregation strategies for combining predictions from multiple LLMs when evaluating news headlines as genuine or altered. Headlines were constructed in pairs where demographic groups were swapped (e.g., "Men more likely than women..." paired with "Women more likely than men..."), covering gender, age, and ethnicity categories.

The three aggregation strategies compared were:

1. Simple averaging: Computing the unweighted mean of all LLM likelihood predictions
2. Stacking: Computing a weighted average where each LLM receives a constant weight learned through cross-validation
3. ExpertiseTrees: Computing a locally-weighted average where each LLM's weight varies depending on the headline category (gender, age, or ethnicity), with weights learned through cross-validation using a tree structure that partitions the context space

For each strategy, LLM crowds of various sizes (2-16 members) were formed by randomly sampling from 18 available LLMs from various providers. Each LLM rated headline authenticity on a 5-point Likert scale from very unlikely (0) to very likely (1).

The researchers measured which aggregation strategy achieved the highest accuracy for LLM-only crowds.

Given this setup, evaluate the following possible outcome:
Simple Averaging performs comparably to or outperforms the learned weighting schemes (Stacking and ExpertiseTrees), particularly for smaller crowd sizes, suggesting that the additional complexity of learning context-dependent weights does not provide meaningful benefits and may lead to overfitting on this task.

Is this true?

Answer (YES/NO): NO